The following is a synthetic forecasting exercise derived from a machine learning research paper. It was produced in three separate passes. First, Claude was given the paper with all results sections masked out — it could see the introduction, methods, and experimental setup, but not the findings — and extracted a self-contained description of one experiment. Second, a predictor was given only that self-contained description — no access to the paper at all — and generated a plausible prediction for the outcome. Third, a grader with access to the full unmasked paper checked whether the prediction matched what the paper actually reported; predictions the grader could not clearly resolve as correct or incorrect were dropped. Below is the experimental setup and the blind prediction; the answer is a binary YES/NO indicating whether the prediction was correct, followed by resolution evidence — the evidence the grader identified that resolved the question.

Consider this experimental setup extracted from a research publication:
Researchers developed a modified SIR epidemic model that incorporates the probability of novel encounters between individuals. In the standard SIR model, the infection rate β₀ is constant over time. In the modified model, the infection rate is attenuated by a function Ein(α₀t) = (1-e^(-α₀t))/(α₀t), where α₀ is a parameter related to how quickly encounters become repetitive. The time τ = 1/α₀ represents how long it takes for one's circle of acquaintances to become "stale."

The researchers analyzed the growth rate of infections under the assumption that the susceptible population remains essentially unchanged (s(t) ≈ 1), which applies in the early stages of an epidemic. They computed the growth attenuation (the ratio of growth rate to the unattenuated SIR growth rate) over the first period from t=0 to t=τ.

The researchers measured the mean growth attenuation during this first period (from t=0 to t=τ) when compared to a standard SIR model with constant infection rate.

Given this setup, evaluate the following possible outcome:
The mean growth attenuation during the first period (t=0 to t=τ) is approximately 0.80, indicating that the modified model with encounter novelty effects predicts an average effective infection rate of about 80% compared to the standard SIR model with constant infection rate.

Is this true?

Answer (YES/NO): YES